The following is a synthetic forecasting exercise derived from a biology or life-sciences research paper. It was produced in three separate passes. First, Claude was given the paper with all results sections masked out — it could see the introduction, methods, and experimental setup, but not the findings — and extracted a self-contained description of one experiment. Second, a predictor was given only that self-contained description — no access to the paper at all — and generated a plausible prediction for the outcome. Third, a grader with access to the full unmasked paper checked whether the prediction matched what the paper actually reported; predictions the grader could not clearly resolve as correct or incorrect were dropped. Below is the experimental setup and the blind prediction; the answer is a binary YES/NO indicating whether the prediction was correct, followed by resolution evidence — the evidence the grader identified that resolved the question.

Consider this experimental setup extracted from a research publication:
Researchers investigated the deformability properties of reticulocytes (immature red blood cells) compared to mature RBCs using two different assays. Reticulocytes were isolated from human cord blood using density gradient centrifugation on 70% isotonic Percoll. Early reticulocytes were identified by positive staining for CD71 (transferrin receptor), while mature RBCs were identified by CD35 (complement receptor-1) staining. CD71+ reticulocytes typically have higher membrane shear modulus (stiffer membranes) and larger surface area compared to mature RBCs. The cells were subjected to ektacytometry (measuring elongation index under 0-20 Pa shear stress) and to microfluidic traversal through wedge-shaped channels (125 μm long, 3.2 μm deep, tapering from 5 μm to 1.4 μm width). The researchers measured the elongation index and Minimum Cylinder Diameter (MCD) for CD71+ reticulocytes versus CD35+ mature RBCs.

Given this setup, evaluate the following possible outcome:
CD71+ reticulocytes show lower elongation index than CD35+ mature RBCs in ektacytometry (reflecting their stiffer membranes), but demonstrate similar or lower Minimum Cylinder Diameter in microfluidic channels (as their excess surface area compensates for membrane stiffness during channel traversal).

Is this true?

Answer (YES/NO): YES